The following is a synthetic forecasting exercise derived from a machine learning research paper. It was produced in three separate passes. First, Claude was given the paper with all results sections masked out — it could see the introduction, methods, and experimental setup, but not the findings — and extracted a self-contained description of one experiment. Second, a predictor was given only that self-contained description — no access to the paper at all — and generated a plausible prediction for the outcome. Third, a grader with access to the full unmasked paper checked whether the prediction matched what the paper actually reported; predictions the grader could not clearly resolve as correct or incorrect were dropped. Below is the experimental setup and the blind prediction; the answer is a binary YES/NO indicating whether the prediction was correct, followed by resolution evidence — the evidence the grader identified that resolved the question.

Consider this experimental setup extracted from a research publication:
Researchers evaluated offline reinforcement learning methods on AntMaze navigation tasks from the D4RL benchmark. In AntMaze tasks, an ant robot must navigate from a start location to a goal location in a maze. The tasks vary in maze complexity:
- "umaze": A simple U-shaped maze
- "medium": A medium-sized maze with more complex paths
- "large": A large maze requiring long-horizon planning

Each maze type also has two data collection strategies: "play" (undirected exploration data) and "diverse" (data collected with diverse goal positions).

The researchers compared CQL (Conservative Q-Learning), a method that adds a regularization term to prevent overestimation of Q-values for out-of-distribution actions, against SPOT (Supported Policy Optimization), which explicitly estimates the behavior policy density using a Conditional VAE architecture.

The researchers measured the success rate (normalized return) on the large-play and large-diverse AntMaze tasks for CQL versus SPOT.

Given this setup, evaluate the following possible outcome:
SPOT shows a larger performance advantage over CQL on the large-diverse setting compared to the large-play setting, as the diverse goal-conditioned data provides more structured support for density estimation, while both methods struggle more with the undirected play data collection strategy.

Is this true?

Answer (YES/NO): NO